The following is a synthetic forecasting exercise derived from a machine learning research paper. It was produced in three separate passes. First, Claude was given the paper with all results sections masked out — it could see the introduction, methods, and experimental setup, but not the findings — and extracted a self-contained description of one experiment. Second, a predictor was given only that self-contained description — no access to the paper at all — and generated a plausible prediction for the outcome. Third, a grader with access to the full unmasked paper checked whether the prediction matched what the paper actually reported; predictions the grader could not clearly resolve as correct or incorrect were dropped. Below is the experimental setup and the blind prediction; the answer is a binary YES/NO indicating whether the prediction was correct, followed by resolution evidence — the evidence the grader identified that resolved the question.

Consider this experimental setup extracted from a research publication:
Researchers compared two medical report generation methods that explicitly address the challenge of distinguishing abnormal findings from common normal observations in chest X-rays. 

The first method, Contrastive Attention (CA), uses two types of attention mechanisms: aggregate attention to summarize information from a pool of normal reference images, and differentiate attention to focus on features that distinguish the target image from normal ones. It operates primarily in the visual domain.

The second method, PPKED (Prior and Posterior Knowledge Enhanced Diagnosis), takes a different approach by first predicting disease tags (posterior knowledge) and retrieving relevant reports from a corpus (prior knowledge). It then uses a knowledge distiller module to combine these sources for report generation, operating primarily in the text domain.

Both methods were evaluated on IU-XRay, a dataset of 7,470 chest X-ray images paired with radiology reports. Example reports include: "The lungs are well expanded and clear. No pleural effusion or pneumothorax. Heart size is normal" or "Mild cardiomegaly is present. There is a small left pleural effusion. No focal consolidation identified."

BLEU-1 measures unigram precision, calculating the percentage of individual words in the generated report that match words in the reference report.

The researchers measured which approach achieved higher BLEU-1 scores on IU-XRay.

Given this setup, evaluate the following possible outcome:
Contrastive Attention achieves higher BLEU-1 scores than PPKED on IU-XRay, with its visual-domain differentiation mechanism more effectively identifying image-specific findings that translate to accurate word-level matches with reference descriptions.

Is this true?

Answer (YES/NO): YES